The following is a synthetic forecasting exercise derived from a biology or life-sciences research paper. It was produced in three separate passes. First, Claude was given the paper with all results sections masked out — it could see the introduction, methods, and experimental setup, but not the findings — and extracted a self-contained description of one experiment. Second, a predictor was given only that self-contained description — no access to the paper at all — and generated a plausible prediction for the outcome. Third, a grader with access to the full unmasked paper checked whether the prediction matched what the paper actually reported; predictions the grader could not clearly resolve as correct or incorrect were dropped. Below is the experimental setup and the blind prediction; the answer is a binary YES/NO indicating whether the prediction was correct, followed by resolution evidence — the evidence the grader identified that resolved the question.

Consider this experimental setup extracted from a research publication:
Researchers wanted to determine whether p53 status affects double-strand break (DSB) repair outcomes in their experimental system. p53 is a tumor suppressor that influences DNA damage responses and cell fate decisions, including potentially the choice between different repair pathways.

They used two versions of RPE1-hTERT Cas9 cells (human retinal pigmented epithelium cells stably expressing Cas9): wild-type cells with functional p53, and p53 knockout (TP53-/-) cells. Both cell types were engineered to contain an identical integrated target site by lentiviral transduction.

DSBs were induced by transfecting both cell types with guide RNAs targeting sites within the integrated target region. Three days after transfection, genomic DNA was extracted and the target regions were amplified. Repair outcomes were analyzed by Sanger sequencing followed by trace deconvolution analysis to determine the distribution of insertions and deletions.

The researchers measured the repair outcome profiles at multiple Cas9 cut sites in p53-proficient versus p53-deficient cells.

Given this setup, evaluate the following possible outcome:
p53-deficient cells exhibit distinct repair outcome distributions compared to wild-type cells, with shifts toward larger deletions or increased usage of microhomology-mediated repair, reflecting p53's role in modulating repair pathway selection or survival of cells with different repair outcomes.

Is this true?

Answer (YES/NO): NO